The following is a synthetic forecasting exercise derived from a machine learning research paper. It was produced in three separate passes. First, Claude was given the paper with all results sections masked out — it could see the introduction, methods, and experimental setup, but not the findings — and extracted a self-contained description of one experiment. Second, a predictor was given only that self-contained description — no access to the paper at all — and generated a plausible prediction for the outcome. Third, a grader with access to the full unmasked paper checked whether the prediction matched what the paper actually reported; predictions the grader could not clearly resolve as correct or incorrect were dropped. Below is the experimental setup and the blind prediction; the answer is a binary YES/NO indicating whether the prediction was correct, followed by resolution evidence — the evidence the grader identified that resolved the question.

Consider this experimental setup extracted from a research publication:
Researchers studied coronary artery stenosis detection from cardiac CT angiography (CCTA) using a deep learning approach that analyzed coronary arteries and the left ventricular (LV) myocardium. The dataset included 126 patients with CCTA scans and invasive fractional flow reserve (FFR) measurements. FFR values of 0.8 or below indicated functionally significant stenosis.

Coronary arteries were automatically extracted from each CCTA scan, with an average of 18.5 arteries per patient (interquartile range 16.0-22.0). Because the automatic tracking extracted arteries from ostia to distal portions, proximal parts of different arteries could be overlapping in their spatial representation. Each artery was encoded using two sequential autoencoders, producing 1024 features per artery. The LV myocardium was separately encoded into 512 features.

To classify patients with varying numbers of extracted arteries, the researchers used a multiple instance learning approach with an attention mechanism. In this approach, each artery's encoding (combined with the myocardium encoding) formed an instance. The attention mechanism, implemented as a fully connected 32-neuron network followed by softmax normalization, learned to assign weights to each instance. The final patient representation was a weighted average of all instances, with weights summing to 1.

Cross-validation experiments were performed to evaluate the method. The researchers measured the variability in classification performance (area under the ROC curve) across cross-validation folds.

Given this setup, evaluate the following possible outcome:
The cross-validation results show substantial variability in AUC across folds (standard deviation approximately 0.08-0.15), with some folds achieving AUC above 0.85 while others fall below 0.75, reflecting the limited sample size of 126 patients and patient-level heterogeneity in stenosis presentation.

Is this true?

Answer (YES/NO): NO